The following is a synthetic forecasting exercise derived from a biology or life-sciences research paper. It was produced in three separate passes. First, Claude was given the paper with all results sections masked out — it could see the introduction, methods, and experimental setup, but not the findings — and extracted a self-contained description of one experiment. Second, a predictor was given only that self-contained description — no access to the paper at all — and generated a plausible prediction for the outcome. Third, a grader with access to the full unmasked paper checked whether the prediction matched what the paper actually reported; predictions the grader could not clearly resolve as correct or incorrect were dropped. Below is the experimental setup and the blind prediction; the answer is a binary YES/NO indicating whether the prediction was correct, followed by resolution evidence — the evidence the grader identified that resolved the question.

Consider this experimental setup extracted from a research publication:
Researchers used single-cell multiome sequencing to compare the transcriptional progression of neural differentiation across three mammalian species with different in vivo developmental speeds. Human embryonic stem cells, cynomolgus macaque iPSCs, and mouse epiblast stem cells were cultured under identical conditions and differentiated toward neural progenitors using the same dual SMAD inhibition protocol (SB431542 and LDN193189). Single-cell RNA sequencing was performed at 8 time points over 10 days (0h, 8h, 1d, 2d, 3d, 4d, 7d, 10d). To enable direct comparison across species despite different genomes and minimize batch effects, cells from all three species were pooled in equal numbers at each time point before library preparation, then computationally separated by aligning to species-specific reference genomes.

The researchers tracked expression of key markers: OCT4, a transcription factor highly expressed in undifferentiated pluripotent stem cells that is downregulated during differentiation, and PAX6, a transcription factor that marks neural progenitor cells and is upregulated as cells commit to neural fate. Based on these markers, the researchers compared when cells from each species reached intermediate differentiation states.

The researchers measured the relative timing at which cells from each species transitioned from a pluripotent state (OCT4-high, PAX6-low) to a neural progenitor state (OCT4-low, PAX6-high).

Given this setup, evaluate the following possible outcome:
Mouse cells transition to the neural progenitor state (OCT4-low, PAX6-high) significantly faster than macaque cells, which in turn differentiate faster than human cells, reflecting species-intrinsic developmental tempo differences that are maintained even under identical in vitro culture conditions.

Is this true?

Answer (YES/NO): YES